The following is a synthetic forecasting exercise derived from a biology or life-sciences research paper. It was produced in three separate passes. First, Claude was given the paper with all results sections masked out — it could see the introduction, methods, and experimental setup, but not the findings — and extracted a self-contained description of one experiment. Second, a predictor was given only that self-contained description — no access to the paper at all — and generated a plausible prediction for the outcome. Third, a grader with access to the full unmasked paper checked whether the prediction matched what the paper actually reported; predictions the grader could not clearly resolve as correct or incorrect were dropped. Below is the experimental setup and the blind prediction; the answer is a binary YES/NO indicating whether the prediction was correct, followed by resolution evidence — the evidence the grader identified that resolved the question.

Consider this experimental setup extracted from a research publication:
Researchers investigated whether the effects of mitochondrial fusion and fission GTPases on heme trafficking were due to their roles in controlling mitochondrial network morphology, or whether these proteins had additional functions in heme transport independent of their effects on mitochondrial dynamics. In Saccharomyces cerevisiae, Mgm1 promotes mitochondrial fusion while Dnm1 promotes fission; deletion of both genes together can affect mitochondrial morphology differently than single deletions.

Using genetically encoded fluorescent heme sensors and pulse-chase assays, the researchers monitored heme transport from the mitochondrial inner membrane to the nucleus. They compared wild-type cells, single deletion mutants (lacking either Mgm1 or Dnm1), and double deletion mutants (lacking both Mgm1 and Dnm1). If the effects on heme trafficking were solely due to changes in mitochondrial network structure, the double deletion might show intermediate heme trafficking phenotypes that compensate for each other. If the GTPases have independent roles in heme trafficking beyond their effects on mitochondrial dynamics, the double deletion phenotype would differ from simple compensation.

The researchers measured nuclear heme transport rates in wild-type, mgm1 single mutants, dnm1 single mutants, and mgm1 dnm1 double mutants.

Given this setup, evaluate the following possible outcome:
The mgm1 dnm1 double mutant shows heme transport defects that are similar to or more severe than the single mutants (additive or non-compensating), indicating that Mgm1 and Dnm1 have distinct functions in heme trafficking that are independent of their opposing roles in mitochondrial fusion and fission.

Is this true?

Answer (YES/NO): NO